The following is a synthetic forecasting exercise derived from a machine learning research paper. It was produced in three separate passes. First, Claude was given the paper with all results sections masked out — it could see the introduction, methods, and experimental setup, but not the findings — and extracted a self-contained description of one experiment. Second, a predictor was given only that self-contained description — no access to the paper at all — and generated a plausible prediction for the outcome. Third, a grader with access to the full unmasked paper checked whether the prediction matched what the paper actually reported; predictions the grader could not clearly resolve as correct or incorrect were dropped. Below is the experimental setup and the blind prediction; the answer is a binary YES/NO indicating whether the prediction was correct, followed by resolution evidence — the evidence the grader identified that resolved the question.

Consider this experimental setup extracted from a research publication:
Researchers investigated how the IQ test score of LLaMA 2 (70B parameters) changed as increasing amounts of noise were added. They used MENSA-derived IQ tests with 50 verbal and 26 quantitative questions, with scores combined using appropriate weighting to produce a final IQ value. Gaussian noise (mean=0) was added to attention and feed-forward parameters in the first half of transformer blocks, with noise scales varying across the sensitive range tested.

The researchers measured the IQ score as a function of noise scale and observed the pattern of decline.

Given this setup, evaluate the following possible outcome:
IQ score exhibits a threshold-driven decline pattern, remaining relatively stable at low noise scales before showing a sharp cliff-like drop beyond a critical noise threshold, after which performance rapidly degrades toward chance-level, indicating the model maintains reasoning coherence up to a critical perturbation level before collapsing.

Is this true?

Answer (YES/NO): NO